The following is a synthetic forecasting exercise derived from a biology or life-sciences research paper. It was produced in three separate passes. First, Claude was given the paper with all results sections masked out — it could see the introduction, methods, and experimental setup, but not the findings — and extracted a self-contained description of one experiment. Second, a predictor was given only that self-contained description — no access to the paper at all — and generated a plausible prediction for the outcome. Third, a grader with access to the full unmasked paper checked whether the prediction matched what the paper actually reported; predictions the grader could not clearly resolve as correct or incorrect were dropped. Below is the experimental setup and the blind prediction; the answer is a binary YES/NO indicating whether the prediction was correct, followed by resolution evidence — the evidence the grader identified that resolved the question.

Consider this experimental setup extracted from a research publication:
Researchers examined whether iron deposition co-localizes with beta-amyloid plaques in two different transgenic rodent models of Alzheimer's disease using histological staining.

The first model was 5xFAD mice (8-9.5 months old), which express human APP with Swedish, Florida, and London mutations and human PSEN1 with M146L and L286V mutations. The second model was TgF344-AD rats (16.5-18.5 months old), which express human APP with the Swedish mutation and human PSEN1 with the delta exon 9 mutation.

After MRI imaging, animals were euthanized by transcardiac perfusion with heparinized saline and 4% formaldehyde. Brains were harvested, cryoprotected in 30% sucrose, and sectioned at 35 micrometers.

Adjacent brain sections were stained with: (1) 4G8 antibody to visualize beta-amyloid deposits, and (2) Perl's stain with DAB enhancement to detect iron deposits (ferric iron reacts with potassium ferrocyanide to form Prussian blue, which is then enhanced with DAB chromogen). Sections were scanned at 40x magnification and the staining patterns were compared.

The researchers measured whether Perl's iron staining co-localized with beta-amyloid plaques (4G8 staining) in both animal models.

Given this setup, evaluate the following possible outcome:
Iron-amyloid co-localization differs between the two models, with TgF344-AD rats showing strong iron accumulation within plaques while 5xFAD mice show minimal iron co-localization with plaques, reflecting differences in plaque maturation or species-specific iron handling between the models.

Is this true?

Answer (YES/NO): NO